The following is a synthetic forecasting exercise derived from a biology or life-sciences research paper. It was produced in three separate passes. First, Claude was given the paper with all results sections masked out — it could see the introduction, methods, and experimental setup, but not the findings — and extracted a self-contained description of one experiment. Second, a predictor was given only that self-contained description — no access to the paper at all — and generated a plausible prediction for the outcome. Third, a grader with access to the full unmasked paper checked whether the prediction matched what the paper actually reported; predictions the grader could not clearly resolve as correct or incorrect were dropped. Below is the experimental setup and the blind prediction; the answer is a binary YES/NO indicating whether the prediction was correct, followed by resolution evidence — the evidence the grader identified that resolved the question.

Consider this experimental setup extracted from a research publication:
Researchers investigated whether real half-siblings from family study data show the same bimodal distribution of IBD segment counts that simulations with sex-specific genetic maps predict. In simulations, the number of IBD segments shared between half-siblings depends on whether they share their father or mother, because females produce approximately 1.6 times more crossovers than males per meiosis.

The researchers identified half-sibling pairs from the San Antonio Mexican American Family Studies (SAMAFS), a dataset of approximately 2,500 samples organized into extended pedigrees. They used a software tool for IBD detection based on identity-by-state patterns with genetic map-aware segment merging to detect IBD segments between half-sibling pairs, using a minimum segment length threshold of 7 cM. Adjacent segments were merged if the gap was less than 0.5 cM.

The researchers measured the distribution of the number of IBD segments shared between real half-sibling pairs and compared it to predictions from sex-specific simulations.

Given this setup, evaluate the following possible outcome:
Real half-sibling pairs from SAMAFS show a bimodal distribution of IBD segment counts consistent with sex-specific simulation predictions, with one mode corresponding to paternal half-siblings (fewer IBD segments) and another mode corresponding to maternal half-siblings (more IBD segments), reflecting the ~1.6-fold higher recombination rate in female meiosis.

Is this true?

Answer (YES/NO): YES